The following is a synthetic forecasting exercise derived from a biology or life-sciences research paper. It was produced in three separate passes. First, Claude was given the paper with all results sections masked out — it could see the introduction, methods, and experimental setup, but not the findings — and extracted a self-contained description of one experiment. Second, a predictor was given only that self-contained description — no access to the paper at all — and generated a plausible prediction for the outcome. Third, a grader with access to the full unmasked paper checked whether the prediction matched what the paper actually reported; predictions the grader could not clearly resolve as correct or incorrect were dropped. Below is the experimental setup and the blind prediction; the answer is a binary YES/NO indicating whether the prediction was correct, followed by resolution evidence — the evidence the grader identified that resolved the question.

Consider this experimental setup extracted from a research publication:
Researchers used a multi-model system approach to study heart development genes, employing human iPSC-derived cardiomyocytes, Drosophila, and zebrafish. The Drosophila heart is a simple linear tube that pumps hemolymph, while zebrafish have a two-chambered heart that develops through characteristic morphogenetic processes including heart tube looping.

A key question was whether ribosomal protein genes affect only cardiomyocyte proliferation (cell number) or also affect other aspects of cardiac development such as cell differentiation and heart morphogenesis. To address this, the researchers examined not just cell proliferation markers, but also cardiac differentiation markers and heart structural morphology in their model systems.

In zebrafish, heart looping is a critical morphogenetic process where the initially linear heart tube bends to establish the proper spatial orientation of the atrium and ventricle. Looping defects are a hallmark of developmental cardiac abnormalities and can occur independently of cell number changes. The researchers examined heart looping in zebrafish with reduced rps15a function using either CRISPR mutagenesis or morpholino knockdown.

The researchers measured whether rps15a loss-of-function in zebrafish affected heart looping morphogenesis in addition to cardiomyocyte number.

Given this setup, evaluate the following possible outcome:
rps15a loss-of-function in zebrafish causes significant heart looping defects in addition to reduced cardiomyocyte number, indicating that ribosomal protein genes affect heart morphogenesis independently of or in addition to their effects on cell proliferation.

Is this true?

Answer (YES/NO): YES